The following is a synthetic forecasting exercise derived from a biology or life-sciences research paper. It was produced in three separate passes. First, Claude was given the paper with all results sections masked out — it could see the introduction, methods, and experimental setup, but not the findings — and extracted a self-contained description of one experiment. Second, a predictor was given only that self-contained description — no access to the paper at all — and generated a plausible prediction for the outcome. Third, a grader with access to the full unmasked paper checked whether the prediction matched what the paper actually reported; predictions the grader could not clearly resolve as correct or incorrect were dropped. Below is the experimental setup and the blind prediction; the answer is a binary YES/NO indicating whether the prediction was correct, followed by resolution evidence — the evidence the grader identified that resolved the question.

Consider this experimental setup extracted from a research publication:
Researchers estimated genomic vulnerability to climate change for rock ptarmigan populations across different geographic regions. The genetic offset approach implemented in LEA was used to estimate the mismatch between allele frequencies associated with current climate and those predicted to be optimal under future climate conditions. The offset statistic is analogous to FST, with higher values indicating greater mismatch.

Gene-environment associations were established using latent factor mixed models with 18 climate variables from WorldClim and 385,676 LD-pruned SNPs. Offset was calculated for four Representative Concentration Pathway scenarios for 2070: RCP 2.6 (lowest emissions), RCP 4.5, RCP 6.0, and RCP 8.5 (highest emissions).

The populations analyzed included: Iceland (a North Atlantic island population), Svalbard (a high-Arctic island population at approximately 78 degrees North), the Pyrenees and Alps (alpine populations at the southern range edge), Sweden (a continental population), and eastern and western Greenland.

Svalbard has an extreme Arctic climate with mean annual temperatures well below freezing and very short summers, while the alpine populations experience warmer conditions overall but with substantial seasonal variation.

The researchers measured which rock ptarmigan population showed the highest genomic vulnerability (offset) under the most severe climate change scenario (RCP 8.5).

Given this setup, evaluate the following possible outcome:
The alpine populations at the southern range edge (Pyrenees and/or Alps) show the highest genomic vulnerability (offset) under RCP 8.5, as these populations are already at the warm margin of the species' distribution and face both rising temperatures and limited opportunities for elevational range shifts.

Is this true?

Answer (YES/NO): NO